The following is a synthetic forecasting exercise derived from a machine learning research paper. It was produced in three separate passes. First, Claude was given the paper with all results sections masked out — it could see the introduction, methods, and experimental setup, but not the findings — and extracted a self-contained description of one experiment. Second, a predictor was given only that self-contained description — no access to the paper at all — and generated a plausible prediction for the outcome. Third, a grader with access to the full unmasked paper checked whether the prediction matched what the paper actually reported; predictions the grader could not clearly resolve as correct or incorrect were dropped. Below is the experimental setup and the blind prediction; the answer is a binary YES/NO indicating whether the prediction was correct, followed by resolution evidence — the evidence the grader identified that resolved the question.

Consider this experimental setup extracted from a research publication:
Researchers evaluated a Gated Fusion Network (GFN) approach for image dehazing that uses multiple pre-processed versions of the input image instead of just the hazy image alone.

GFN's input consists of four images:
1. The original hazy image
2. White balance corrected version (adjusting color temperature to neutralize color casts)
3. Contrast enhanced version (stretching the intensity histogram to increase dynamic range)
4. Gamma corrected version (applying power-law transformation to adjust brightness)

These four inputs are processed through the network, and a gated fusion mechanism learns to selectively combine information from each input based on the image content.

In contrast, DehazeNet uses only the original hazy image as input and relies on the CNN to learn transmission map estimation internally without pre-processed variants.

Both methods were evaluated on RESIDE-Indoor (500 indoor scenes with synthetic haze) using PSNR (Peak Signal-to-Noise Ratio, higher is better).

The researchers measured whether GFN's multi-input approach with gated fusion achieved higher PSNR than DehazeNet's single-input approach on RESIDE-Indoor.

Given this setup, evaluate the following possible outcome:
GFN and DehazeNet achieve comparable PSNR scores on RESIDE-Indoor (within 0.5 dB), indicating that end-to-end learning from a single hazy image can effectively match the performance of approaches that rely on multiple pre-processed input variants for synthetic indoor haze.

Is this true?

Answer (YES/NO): NO